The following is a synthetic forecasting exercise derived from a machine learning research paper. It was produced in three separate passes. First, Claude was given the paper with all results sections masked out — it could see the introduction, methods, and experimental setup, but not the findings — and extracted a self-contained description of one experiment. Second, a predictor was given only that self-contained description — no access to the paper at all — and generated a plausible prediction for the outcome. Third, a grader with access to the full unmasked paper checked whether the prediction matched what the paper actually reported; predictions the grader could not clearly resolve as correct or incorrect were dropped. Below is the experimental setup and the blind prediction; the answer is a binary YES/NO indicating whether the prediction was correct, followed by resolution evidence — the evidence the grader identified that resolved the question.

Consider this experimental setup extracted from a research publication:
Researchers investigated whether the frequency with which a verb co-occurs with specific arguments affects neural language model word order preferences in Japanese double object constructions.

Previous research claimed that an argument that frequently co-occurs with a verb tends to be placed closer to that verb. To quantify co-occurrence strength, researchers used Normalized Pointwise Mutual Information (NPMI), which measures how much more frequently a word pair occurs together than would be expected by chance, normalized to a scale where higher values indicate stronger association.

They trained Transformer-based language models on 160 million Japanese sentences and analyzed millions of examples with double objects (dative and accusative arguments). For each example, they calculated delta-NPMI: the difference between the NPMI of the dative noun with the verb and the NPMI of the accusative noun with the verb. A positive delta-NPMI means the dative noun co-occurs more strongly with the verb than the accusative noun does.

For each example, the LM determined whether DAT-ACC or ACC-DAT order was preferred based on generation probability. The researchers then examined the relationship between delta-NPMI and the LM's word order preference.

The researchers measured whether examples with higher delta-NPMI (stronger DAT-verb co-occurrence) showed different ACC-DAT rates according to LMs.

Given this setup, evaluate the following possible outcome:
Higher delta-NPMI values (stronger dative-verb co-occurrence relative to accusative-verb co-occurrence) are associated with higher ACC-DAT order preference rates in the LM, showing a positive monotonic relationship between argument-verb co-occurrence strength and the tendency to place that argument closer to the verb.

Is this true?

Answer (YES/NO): YES